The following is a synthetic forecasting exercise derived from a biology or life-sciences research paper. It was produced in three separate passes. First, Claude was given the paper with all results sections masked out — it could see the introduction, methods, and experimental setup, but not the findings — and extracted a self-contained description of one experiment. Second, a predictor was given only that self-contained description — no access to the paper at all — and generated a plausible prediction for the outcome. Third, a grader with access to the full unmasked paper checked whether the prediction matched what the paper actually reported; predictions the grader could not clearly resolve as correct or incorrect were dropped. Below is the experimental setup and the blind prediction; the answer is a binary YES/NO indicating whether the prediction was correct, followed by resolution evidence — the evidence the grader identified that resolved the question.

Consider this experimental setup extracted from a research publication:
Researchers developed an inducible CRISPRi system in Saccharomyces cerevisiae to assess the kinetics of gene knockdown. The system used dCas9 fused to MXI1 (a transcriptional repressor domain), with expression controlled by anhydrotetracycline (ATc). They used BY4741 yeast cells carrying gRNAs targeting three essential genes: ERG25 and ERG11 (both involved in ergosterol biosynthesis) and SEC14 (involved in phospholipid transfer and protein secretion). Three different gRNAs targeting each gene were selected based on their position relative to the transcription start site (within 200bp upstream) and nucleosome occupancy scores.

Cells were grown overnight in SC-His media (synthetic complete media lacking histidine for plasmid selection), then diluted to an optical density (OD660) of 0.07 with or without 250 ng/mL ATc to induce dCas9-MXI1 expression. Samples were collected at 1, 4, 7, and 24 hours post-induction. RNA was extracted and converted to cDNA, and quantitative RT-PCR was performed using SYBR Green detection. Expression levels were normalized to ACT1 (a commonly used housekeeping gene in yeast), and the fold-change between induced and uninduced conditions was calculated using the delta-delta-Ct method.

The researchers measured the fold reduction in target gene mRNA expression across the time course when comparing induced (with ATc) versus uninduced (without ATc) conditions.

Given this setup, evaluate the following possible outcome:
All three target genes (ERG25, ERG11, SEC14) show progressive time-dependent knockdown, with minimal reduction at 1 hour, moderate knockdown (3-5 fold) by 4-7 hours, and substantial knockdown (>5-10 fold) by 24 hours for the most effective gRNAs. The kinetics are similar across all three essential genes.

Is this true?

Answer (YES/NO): NO